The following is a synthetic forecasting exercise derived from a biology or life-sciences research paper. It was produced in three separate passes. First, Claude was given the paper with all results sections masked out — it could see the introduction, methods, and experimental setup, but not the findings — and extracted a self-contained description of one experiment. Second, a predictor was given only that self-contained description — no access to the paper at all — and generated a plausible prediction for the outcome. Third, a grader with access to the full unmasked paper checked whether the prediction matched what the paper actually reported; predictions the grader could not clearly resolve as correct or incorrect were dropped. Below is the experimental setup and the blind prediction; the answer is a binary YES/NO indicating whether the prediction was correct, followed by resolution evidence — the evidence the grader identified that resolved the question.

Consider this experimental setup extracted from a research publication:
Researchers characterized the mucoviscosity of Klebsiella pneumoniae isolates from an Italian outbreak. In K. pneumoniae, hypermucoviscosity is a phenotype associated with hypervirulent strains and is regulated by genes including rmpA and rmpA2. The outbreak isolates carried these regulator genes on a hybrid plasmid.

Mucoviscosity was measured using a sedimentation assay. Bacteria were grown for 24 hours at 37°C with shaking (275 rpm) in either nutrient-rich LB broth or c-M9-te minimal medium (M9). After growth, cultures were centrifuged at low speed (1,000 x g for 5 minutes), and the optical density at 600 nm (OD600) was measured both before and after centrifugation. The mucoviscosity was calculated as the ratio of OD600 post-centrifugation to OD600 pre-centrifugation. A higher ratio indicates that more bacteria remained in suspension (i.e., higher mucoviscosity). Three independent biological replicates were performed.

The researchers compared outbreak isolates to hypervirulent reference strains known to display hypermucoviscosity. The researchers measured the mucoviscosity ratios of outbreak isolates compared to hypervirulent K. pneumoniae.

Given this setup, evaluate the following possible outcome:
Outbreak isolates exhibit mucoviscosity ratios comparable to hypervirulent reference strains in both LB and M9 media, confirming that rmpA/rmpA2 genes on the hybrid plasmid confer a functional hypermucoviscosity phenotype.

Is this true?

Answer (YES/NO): NO